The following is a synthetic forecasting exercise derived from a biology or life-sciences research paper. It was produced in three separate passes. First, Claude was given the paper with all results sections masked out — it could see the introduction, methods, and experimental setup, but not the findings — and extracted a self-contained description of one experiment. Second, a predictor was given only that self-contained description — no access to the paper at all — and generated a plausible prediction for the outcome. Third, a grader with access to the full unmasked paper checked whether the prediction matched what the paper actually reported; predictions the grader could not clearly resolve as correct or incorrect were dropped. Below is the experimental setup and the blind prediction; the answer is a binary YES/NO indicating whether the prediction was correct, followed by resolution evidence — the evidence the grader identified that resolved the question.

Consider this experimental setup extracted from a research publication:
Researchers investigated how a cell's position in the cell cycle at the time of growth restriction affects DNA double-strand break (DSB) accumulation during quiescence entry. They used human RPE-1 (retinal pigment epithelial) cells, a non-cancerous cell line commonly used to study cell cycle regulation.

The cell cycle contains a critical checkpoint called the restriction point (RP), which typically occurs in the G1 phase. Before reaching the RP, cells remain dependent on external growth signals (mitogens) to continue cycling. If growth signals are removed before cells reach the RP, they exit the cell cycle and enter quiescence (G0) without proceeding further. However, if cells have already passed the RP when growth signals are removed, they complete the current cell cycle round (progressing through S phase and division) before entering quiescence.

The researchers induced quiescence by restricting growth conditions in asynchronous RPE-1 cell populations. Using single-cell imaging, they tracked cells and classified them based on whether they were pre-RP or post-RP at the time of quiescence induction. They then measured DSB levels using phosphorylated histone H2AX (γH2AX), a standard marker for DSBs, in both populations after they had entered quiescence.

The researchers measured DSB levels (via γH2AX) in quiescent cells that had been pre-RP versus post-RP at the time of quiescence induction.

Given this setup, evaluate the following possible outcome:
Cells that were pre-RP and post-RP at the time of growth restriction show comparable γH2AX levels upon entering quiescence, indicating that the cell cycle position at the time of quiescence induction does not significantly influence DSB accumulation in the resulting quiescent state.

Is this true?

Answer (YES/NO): NO